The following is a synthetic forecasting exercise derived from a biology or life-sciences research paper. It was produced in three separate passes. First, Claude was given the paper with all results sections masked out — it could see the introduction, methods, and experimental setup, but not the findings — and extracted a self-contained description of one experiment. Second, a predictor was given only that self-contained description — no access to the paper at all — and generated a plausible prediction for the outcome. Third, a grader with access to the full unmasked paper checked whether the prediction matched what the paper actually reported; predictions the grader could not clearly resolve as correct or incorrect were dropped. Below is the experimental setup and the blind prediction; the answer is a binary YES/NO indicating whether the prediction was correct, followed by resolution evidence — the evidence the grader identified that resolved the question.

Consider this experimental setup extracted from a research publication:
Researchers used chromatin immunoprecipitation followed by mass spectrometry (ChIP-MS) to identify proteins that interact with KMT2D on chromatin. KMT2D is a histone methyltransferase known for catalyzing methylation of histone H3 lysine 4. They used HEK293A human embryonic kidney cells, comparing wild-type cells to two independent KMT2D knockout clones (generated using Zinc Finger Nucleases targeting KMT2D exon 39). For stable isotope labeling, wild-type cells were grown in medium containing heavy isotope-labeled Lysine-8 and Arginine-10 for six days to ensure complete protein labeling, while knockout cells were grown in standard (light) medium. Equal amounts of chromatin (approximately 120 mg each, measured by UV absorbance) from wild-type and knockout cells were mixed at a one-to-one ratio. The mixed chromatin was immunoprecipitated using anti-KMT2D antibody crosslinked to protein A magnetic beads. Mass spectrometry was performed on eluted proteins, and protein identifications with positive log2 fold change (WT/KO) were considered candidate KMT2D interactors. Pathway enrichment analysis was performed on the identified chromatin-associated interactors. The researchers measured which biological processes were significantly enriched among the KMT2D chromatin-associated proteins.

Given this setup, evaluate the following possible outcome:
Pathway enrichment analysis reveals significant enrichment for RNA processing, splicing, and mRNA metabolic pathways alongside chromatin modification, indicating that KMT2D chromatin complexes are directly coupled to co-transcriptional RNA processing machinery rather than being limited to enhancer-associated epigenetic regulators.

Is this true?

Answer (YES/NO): NO